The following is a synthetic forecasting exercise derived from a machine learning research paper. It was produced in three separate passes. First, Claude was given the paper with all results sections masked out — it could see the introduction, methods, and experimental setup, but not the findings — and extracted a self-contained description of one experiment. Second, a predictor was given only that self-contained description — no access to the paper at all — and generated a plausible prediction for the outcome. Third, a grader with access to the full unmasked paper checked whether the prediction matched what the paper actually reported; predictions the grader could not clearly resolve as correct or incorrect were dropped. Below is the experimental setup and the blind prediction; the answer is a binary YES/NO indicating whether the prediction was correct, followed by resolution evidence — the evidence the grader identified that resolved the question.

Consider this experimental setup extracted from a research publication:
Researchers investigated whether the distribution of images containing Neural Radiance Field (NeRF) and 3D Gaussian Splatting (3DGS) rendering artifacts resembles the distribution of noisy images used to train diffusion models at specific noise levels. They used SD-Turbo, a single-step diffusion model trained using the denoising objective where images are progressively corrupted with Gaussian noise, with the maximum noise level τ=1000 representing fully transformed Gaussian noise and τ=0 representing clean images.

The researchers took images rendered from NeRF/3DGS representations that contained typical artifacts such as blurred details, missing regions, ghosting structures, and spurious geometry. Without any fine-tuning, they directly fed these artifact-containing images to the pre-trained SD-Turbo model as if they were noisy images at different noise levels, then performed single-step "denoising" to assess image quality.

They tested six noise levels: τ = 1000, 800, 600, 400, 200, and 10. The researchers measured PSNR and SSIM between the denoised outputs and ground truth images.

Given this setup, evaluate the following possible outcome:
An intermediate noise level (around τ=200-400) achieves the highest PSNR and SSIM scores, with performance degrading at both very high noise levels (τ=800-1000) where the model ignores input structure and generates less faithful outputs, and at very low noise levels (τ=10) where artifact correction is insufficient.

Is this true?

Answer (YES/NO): NO